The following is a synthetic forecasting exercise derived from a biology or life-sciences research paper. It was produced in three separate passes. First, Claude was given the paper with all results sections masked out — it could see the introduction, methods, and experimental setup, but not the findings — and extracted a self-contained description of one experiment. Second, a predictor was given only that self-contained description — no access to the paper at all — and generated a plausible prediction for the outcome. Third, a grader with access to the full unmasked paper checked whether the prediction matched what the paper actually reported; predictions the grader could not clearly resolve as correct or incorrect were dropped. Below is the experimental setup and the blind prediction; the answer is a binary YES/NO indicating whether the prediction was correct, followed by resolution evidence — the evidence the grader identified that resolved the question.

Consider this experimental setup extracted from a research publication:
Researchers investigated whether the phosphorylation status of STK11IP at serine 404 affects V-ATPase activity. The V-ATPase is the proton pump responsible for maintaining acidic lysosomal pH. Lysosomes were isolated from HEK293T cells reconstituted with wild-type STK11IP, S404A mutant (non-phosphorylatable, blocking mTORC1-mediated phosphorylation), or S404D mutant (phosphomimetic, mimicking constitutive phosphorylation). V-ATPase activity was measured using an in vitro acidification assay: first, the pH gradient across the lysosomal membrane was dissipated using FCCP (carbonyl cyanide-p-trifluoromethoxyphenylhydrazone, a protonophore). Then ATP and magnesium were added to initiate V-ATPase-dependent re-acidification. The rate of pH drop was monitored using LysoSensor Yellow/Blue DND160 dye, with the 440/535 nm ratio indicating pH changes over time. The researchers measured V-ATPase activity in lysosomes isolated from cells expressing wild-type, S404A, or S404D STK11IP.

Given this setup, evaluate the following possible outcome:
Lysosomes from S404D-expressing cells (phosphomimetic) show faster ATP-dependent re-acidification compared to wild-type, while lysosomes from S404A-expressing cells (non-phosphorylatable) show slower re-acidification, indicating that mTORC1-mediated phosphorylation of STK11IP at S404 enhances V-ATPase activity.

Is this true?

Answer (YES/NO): NO